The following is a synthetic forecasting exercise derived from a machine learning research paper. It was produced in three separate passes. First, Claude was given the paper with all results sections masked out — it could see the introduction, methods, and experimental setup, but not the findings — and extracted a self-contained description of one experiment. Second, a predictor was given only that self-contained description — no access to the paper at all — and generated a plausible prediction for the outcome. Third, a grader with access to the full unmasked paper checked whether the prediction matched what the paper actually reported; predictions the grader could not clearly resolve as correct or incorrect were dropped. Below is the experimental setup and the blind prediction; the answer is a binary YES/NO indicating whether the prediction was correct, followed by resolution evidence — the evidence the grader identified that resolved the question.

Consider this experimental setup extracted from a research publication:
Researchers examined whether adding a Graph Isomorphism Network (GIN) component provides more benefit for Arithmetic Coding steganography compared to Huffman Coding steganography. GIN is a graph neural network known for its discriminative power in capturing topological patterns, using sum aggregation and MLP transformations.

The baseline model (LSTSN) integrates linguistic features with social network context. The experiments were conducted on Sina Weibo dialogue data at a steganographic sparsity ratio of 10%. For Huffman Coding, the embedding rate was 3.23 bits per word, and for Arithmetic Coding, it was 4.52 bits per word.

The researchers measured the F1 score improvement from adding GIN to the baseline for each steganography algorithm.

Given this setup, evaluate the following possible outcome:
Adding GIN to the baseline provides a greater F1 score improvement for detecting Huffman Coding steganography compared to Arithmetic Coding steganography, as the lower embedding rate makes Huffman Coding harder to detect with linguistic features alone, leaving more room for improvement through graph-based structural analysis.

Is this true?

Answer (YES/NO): NO